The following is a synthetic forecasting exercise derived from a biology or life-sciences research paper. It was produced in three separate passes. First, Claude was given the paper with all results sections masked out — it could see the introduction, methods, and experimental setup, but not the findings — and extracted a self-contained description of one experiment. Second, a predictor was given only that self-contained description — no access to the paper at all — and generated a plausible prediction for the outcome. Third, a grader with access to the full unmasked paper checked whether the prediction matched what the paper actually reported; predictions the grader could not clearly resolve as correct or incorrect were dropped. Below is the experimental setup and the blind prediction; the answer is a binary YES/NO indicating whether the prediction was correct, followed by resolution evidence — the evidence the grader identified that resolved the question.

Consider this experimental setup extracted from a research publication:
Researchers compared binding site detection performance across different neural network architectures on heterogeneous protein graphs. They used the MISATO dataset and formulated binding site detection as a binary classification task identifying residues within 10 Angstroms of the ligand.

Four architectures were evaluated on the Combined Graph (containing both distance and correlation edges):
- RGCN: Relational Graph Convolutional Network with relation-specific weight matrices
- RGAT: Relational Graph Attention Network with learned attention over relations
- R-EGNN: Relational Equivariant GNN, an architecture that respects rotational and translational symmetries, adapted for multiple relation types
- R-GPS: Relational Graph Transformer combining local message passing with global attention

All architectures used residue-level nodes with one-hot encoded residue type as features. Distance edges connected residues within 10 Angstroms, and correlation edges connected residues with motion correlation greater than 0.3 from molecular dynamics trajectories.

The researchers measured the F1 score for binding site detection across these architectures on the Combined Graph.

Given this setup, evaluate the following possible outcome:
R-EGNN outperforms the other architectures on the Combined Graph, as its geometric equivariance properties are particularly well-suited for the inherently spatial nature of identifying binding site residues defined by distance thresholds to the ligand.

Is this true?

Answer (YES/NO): YES